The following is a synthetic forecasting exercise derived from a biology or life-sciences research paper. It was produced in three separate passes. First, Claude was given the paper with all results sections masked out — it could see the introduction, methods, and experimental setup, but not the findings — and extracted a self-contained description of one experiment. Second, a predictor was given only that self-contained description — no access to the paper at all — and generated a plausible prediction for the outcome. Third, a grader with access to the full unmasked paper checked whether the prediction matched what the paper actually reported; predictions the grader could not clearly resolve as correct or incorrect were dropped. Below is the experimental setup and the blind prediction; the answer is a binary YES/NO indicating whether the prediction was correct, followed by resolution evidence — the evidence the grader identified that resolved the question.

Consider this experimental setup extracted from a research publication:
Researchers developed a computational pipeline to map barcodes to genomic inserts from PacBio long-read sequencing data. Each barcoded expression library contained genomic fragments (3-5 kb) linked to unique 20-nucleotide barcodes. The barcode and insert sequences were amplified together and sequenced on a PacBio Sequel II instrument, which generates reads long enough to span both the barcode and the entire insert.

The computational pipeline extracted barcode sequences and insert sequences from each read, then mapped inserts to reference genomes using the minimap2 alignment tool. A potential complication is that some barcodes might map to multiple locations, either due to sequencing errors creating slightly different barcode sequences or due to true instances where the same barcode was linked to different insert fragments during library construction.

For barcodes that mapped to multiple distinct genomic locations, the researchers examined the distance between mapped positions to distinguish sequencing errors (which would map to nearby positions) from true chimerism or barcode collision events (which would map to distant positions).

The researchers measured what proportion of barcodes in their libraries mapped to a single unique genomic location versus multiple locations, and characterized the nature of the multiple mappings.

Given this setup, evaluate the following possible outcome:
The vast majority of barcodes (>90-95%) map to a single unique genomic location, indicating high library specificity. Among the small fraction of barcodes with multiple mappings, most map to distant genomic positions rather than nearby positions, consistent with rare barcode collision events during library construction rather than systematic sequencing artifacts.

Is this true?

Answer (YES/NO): NO